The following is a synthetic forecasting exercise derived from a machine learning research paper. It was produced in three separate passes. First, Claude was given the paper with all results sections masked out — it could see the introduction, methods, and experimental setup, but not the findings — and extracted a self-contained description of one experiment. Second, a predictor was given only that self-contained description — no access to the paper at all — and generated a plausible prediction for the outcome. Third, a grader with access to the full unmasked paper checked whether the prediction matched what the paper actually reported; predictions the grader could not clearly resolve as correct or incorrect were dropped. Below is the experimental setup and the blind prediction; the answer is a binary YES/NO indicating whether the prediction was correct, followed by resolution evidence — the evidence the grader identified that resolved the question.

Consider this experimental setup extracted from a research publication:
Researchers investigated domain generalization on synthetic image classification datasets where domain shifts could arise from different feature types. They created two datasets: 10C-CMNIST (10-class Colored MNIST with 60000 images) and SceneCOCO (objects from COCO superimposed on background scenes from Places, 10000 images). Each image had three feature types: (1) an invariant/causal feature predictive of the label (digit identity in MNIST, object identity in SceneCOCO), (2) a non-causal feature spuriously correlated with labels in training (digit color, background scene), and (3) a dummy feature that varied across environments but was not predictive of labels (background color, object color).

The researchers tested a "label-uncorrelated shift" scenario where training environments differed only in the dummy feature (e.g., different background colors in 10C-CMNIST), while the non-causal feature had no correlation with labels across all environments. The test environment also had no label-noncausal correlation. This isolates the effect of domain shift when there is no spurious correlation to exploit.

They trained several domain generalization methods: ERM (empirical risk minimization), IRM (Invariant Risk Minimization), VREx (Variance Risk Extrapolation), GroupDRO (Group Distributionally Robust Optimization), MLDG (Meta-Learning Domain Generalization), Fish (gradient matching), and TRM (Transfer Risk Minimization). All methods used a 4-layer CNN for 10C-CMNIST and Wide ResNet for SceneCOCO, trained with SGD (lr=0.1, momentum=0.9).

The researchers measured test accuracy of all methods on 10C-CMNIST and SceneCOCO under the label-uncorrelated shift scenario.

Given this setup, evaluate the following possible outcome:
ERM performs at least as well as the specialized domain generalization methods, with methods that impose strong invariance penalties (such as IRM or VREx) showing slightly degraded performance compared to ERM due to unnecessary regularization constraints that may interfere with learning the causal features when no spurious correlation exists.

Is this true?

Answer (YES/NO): NO